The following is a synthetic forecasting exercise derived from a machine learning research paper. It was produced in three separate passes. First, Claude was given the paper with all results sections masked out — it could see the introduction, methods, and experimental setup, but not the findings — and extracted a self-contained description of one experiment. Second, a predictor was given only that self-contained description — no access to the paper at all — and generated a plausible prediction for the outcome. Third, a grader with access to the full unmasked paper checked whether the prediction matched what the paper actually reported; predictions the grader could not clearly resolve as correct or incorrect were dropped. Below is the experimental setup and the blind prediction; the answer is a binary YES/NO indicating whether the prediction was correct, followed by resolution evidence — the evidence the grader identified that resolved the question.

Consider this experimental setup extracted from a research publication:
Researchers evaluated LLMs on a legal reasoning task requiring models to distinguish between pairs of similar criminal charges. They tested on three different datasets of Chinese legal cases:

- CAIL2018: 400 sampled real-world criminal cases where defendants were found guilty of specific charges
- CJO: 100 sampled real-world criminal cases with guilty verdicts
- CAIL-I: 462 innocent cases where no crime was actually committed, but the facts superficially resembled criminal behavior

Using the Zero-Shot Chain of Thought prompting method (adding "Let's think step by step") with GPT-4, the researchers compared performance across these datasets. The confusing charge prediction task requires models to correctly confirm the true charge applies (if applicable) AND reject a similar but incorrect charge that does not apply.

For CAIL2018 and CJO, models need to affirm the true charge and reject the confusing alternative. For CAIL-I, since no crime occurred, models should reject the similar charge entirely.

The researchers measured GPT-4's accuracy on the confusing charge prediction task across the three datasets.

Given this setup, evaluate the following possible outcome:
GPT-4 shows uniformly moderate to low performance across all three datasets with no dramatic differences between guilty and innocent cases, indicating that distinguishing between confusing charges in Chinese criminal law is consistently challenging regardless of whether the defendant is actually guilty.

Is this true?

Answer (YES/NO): YES